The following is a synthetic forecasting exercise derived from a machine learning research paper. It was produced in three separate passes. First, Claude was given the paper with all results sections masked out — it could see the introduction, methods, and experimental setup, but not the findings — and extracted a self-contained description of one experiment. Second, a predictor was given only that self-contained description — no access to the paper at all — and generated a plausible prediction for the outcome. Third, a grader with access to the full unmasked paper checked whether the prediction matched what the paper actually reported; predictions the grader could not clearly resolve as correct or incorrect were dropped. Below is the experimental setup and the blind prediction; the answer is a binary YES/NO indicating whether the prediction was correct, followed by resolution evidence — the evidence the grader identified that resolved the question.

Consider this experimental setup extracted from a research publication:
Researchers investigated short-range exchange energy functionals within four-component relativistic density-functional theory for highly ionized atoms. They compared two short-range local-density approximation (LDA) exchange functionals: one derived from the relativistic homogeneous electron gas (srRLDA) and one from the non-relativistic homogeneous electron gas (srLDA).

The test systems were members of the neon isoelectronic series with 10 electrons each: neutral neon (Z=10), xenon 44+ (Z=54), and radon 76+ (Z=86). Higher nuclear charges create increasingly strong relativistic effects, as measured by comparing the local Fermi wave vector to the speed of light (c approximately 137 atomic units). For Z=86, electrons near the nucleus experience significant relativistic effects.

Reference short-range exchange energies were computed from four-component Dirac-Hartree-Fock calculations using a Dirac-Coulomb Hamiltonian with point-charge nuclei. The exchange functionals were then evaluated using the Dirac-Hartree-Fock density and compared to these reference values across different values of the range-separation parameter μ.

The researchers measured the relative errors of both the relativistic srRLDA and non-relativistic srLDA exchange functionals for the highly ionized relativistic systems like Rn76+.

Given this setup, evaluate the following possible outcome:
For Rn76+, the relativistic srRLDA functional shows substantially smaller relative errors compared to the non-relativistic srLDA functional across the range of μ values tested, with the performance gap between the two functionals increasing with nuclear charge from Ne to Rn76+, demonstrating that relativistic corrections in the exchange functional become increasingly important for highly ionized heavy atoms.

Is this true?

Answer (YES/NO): NO